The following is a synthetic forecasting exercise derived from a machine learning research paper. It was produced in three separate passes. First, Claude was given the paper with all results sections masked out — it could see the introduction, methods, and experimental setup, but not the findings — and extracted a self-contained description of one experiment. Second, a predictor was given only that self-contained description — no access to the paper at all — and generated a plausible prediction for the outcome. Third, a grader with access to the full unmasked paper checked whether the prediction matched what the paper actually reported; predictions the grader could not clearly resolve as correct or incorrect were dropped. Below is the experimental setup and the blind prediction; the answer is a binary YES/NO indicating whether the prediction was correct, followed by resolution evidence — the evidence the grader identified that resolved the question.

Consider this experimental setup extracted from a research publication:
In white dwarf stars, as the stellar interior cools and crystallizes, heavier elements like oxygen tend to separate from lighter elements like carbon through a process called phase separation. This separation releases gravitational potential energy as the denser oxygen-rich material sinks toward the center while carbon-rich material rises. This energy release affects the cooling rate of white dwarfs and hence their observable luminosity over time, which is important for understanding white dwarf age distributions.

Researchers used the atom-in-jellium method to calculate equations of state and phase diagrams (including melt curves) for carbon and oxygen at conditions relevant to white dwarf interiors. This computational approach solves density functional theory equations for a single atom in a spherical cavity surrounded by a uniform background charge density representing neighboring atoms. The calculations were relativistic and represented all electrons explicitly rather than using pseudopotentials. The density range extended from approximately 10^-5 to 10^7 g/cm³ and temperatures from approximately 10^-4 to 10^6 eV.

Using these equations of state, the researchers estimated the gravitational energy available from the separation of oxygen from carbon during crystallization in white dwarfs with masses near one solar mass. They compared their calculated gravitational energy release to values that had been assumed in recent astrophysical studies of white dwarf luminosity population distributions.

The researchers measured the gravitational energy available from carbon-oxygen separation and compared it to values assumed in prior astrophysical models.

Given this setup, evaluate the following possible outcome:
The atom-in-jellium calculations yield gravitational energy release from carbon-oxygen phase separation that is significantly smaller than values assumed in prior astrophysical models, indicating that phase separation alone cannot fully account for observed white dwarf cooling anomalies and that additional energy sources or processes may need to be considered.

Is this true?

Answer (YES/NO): NO